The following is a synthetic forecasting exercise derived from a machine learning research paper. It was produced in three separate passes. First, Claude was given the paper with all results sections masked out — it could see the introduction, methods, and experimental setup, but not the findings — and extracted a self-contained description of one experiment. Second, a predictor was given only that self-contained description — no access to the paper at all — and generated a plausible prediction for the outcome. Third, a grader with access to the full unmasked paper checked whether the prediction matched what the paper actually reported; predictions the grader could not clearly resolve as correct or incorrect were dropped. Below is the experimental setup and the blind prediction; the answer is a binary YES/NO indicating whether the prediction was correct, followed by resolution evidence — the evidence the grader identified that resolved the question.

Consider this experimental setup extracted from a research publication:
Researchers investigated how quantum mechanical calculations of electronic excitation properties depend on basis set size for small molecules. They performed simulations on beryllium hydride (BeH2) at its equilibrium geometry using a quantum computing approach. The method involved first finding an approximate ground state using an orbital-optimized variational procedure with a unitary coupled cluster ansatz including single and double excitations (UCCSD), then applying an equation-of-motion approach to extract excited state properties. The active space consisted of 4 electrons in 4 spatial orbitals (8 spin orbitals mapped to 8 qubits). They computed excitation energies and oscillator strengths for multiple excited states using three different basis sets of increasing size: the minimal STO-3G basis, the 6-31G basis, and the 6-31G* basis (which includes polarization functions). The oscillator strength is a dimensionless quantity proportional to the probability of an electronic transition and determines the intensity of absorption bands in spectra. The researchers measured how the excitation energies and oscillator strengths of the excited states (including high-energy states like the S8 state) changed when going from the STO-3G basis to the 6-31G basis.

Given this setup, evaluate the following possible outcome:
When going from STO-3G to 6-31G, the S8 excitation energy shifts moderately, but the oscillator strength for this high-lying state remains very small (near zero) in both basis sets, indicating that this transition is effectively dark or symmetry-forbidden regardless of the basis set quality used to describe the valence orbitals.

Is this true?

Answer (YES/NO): NO